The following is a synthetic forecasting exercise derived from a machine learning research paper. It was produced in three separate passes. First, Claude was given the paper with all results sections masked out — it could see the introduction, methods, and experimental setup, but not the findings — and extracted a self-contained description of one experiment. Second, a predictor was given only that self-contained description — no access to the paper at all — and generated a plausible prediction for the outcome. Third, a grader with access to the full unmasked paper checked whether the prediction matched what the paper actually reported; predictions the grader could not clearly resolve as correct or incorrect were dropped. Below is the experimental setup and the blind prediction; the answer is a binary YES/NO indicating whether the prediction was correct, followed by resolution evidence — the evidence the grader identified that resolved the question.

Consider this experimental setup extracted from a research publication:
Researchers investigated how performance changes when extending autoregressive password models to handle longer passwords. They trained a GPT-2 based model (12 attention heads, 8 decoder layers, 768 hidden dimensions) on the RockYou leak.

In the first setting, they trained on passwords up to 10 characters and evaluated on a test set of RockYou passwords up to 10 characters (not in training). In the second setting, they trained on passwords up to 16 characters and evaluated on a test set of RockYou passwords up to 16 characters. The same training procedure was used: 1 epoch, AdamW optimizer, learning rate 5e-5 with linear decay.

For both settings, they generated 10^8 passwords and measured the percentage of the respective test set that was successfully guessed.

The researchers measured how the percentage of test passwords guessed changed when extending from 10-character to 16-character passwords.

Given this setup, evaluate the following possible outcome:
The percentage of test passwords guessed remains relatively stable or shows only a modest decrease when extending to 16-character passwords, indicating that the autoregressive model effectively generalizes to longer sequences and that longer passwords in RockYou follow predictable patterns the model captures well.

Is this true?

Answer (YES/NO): YES